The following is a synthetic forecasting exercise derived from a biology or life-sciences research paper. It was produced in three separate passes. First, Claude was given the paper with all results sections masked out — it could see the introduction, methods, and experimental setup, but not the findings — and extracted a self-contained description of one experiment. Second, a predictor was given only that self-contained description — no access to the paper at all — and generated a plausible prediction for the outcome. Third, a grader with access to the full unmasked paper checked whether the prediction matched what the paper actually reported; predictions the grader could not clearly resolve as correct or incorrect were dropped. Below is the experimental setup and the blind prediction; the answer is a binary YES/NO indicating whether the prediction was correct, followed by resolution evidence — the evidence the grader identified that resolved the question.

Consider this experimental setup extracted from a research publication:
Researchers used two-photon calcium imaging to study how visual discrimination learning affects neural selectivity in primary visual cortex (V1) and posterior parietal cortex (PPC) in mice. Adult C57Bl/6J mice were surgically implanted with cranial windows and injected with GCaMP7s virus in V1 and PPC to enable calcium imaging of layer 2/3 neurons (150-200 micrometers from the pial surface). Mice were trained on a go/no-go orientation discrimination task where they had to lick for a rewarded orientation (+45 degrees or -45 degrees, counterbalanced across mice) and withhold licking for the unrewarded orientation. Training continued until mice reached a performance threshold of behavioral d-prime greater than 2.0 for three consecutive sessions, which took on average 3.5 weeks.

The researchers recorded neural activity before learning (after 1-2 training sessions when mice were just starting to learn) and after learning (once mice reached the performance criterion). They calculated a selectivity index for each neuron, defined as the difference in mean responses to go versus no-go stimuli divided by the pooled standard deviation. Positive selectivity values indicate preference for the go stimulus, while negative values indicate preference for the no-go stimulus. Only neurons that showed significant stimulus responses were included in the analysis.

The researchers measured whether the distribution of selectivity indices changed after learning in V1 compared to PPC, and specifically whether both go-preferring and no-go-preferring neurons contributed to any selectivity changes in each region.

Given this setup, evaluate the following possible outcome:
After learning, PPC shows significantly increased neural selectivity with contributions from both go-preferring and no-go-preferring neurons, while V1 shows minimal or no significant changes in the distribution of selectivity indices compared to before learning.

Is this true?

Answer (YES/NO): NO